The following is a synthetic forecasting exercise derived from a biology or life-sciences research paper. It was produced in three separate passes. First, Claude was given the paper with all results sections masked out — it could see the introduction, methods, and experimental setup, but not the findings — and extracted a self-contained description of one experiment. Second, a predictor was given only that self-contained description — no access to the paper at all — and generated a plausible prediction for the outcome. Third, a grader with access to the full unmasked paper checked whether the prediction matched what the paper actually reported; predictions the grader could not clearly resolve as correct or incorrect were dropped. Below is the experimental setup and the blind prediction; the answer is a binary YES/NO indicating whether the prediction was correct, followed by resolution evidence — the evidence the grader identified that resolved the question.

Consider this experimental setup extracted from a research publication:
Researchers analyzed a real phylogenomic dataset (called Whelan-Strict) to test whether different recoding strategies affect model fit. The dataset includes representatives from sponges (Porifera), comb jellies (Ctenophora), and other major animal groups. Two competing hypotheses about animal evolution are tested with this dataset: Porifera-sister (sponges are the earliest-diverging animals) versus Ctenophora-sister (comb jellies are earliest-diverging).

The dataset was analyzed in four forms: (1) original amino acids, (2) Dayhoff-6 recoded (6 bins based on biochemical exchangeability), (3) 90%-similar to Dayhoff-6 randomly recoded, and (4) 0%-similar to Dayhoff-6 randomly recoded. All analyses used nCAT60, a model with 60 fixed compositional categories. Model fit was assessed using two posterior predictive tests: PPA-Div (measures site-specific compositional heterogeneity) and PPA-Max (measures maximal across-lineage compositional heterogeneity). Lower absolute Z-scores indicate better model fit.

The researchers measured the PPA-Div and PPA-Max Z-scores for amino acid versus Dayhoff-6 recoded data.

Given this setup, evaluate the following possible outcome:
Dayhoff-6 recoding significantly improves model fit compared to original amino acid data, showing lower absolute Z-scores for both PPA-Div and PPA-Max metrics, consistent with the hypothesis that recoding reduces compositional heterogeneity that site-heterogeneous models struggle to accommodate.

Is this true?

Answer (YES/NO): YES